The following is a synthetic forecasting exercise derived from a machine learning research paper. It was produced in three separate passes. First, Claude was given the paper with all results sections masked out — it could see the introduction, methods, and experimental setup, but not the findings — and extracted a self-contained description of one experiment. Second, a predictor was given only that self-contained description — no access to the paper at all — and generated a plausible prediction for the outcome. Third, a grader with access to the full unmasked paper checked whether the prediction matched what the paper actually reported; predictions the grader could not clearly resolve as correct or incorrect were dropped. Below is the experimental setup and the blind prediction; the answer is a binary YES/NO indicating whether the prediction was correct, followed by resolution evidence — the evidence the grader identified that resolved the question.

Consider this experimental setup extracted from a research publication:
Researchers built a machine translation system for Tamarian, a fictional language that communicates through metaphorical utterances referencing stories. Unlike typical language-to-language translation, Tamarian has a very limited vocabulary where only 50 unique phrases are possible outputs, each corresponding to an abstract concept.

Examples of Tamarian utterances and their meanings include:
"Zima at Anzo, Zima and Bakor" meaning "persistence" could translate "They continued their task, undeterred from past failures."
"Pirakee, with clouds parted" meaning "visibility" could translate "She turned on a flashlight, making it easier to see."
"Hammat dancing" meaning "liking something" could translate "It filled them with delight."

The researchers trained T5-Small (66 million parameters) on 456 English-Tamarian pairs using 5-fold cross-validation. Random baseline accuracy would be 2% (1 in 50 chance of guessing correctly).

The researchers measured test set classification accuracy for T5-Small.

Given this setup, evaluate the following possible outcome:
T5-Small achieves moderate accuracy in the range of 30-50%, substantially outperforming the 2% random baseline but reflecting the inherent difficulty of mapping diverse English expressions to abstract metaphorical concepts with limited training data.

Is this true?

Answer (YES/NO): YES